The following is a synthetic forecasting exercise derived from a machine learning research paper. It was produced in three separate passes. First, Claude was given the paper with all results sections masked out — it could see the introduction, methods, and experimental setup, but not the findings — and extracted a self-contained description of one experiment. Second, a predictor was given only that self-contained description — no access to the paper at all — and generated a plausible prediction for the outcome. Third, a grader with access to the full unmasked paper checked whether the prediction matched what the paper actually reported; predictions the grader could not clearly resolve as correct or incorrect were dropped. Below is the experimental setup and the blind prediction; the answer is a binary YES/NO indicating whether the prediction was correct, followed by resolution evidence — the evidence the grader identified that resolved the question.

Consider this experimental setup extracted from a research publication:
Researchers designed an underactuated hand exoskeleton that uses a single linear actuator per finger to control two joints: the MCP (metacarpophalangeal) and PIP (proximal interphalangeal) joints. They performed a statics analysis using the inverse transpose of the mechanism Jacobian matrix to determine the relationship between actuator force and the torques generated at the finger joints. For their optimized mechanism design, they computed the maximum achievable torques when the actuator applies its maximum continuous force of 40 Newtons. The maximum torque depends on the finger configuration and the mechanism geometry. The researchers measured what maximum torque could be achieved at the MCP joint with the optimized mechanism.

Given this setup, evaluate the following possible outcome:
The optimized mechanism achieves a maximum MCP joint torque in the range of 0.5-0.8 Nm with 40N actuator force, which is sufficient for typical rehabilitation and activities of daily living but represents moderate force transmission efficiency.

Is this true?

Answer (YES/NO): NO